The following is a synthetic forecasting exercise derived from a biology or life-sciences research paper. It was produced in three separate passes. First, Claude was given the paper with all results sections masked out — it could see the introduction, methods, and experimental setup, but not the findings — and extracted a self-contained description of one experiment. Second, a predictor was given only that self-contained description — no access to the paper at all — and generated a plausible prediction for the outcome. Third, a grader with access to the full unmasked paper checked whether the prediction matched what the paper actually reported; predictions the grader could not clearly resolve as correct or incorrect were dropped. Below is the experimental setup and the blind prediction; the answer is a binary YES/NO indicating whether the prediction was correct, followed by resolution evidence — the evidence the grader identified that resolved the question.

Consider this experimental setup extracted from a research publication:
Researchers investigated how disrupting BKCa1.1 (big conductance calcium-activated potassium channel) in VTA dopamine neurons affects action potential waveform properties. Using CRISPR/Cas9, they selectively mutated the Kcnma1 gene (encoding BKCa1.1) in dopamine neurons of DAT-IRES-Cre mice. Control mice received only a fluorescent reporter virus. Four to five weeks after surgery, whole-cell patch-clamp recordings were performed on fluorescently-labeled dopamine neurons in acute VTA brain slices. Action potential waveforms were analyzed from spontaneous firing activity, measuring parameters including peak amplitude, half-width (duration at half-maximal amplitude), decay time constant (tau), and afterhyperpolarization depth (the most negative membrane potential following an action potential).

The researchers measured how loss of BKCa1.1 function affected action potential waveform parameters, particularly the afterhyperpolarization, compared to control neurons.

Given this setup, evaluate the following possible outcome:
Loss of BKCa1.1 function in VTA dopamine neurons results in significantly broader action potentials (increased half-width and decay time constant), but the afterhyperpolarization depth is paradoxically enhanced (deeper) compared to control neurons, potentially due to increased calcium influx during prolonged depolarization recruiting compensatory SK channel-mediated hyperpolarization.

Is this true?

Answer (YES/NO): NO